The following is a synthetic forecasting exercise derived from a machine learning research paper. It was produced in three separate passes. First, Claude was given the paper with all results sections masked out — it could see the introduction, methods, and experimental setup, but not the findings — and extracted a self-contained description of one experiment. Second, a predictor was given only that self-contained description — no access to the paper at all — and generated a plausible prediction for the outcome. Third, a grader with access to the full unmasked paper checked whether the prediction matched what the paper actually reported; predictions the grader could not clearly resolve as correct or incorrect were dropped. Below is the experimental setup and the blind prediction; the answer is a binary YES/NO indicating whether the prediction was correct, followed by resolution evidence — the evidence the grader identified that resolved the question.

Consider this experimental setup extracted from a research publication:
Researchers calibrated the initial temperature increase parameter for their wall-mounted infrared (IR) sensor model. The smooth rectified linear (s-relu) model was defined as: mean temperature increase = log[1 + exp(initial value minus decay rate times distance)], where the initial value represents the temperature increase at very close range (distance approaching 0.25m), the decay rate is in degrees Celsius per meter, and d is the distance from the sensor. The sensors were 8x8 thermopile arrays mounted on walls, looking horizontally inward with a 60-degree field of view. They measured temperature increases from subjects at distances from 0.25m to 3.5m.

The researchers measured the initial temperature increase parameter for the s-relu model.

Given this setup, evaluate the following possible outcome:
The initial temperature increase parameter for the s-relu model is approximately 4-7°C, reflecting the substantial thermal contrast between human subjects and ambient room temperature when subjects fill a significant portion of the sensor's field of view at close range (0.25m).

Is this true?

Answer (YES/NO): YES